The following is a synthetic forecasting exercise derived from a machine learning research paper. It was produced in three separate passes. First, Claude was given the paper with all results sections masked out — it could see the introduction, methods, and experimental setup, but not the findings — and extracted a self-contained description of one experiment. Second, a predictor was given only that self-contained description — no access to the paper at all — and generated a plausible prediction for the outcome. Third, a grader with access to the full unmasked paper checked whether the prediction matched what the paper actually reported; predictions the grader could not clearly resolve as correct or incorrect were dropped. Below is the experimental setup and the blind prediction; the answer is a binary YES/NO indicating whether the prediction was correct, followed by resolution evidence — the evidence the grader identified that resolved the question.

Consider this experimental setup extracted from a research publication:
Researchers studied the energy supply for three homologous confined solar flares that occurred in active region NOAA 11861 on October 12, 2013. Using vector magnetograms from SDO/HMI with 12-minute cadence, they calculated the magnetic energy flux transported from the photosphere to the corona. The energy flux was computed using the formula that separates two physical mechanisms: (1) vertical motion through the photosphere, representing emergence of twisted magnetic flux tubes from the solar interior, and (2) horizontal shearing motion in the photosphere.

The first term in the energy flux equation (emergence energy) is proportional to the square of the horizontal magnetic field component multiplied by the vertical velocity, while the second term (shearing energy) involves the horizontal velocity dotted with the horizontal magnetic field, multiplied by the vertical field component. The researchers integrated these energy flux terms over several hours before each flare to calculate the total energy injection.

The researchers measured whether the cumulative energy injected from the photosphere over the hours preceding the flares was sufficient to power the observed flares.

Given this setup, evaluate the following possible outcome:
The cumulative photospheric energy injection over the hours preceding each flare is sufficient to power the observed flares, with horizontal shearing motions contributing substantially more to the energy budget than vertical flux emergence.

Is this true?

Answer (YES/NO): NO